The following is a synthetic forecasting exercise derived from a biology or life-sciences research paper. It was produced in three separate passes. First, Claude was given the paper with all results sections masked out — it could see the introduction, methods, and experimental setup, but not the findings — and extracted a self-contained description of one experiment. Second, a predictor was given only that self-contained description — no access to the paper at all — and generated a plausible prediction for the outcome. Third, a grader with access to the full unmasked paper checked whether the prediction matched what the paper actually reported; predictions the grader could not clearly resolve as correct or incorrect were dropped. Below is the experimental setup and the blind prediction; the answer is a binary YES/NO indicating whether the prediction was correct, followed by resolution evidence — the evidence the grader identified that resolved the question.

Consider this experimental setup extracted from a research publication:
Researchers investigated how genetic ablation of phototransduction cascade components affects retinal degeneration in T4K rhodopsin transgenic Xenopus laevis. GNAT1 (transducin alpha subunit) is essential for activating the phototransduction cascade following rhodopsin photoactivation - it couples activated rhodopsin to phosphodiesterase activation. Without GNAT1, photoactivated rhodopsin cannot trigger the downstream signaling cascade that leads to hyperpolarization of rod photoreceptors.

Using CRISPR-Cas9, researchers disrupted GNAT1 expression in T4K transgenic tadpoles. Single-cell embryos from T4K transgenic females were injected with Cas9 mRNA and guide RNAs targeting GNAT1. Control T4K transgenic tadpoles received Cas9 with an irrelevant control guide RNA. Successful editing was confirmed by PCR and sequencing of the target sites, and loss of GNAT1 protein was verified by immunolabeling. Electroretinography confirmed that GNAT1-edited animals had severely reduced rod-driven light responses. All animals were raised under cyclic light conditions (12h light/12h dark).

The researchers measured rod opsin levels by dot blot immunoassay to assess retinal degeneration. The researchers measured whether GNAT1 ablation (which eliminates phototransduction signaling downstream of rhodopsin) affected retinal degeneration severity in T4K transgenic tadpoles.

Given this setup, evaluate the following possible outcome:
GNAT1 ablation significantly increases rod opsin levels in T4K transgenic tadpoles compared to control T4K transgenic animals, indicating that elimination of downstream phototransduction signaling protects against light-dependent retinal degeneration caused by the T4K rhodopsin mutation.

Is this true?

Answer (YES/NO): NO